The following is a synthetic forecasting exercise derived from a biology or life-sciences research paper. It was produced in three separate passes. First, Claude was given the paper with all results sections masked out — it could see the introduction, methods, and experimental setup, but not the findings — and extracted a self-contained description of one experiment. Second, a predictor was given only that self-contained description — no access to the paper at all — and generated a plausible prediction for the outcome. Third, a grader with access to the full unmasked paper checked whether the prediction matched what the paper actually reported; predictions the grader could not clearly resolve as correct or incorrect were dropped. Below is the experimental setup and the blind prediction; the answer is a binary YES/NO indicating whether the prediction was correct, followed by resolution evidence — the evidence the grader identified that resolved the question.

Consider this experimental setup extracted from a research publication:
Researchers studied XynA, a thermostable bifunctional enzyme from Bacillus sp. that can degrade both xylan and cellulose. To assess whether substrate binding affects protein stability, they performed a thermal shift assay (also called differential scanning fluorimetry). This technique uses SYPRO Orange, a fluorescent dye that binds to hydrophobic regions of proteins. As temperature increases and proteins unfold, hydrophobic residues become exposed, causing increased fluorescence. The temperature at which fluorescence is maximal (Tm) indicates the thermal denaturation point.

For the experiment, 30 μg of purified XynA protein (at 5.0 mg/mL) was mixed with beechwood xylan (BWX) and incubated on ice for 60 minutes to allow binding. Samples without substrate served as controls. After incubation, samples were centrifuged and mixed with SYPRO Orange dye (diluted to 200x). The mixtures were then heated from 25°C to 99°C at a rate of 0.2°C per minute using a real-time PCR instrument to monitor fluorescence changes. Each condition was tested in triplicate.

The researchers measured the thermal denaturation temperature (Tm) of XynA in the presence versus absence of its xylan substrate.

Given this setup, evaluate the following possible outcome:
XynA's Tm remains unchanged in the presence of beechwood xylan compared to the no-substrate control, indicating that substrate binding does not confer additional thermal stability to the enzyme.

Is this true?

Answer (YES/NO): NO